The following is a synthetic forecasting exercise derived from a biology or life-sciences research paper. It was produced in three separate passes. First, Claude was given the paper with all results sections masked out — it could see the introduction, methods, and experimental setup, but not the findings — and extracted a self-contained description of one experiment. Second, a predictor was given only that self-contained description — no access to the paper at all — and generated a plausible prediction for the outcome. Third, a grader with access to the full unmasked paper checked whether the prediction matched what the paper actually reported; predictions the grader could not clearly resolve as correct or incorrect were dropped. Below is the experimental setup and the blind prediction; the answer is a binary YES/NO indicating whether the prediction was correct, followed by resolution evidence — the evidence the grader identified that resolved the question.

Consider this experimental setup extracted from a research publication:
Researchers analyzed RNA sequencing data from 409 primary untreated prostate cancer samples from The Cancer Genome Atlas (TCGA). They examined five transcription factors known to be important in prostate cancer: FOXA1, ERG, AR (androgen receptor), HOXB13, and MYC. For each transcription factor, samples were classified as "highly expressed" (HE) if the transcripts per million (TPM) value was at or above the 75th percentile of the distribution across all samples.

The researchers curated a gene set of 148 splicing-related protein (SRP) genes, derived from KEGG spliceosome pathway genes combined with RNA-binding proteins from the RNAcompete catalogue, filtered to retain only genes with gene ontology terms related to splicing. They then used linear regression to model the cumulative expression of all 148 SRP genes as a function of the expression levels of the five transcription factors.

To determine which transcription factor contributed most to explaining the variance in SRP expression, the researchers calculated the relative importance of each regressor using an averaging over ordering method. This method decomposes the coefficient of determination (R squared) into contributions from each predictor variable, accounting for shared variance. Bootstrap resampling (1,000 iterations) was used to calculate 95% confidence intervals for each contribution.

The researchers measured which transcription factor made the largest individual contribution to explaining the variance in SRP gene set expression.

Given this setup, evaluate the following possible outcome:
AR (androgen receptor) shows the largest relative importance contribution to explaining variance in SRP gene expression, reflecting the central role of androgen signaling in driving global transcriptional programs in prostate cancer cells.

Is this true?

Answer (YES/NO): NO